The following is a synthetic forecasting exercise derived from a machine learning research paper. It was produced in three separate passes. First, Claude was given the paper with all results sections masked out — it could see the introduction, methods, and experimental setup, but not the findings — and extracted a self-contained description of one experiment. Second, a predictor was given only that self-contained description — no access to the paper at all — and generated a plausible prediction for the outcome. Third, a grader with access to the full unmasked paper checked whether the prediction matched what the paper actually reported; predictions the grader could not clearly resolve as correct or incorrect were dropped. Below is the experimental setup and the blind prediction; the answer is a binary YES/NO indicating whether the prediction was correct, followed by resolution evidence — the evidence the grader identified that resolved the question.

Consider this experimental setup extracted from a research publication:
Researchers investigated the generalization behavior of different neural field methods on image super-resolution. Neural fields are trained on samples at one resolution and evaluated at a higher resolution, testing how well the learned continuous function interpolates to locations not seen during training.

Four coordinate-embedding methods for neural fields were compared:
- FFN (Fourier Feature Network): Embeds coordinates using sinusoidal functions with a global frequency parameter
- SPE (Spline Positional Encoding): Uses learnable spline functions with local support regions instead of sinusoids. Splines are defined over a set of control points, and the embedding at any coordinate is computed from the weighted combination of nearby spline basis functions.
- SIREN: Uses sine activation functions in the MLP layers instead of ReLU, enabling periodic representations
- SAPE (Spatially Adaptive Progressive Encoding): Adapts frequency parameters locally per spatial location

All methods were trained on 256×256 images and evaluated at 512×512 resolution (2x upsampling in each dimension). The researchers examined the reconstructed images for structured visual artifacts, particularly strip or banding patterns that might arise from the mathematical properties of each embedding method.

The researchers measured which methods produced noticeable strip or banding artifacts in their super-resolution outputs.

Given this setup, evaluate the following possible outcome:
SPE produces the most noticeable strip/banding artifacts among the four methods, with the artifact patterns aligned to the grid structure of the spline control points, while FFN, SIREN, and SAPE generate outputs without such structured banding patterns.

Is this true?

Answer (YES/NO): YES